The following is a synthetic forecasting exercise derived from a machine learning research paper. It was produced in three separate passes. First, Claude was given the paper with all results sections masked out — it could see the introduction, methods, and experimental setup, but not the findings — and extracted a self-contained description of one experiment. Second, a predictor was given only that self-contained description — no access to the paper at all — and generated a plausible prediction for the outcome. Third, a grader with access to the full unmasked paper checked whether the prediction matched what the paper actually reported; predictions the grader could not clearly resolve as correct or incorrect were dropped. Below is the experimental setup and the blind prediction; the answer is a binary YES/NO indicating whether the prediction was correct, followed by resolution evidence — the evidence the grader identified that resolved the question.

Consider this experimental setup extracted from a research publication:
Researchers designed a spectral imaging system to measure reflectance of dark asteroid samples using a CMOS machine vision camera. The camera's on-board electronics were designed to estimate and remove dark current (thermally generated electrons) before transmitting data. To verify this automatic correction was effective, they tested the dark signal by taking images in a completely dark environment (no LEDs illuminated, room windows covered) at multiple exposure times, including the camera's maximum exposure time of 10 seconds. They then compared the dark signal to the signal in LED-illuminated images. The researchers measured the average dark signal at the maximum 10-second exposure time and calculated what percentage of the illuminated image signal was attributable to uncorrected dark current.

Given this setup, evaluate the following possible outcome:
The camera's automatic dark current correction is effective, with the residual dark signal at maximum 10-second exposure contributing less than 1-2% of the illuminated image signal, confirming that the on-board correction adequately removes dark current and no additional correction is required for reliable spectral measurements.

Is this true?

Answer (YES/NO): YES